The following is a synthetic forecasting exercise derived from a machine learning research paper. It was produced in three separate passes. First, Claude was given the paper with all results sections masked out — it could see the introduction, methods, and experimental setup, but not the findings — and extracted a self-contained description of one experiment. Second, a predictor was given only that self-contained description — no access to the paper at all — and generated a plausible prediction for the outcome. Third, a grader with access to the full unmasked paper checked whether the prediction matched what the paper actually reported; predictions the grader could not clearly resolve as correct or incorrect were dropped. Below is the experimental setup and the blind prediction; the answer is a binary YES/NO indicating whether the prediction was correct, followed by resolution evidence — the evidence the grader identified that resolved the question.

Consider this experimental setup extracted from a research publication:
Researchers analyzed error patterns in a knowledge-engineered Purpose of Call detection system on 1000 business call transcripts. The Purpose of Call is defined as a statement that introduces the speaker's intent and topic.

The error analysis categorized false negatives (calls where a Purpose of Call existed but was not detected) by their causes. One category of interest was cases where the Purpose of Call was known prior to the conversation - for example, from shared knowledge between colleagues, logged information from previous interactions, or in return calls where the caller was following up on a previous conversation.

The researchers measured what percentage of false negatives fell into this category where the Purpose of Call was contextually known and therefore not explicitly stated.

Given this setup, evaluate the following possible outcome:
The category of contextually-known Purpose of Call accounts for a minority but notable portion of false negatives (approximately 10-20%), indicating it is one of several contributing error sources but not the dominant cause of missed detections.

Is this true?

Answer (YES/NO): NO